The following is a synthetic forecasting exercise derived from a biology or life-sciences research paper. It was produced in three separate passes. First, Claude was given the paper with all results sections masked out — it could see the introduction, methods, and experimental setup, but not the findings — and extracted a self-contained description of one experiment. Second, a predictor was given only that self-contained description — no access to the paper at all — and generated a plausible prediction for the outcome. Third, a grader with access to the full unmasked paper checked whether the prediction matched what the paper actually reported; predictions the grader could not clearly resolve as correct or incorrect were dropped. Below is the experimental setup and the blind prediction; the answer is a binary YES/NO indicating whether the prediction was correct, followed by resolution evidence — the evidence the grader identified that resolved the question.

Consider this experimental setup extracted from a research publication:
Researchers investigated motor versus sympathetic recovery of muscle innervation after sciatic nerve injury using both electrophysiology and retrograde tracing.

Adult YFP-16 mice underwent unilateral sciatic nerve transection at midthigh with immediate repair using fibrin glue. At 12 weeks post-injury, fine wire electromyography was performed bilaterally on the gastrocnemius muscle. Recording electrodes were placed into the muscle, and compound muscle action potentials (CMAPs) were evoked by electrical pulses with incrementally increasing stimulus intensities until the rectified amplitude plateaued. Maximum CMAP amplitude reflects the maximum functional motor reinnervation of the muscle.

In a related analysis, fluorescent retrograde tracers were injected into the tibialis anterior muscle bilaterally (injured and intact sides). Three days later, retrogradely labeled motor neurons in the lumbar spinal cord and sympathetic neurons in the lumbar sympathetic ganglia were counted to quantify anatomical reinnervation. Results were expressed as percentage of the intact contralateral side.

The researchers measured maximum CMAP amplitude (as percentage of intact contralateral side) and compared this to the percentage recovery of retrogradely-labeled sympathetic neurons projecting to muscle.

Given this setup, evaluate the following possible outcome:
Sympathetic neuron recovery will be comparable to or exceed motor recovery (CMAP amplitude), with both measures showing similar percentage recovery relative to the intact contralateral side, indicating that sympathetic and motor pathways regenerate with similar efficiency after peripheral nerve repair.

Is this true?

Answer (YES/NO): NO